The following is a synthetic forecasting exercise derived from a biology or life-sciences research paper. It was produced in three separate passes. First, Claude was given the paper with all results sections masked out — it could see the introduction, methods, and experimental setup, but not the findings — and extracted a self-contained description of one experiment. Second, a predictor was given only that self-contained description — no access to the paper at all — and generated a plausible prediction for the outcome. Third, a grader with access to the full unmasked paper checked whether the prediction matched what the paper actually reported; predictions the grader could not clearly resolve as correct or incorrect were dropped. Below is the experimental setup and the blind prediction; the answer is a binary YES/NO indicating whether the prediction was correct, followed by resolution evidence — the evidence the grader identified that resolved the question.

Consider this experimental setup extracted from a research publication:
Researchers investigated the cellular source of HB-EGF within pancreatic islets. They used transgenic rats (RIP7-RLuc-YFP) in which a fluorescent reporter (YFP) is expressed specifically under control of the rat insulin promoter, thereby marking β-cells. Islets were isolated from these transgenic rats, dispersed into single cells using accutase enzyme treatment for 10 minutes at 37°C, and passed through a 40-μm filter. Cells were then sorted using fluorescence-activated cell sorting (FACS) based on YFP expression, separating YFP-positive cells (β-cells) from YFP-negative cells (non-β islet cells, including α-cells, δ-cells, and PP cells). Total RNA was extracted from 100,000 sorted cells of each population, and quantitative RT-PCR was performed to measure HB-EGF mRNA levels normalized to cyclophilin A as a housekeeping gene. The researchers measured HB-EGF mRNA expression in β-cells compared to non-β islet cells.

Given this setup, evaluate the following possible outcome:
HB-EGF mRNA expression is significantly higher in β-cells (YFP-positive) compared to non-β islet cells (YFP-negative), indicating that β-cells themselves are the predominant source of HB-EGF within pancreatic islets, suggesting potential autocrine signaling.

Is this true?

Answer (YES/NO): YES